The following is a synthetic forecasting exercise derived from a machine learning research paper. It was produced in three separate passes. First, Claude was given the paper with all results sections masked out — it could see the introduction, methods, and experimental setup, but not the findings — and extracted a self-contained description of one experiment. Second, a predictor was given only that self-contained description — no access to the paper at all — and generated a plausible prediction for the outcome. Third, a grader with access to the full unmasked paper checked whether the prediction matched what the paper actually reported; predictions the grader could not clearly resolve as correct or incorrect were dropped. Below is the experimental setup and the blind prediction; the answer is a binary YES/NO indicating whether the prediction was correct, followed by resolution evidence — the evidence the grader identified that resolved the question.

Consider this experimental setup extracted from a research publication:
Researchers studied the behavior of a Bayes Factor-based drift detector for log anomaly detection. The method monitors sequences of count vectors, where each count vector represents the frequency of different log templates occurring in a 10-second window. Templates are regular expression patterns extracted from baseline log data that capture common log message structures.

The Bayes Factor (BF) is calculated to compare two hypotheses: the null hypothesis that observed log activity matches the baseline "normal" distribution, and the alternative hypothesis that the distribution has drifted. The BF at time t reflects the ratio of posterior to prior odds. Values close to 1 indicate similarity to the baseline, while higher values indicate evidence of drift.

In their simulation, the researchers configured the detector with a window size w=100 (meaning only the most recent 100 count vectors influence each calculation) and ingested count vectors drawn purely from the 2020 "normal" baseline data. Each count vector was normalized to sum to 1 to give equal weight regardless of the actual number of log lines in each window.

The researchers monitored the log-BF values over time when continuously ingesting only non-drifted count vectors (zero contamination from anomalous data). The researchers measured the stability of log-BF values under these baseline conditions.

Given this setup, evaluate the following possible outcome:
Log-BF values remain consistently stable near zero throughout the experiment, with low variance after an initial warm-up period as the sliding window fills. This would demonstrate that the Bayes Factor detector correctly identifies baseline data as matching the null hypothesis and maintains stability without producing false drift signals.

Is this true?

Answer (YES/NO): NO